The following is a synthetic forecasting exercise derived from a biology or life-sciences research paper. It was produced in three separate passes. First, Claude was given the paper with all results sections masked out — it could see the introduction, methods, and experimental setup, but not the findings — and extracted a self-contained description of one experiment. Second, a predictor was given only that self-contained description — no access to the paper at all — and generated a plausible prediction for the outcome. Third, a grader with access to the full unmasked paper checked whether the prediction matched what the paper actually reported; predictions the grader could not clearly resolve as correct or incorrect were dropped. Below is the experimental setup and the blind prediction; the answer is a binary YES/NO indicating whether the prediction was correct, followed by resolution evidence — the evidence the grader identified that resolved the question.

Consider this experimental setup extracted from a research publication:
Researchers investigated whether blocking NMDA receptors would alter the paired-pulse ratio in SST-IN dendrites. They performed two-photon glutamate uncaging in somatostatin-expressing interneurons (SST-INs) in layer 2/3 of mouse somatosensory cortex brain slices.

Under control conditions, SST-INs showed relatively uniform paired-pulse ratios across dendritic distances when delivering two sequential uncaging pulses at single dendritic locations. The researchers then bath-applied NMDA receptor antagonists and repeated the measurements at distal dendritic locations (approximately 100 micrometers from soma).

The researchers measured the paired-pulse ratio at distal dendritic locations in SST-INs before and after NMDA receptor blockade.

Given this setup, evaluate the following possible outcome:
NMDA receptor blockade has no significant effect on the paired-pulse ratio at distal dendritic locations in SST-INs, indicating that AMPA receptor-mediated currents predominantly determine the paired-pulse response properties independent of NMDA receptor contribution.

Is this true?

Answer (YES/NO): NO